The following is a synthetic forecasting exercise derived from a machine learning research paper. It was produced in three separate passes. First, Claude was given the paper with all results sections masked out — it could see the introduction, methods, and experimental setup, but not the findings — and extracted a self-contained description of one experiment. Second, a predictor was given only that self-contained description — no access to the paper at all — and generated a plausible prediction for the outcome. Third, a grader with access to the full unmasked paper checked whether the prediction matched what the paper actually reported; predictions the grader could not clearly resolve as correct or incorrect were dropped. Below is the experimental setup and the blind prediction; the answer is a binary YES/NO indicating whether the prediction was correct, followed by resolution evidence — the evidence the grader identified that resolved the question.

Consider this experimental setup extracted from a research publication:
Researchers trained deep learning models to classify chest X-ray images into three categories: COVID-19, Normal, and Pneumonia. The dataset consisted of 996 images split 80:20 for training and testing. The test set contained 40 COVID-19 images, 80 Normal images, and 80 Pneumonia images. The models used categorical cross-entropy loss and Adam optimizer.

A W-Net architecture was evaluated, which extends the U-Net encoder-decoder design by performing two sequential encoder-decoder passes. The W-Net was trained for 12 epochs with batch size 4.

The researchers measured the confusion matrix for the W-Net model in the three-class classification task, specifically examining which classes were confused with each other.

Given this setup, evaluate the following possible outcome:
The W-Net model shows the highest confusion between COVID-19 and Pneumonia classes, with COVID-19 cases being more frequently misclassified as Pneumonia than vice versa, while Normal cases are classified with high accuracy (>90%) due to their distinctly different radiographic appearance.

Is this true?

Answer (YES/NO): NO